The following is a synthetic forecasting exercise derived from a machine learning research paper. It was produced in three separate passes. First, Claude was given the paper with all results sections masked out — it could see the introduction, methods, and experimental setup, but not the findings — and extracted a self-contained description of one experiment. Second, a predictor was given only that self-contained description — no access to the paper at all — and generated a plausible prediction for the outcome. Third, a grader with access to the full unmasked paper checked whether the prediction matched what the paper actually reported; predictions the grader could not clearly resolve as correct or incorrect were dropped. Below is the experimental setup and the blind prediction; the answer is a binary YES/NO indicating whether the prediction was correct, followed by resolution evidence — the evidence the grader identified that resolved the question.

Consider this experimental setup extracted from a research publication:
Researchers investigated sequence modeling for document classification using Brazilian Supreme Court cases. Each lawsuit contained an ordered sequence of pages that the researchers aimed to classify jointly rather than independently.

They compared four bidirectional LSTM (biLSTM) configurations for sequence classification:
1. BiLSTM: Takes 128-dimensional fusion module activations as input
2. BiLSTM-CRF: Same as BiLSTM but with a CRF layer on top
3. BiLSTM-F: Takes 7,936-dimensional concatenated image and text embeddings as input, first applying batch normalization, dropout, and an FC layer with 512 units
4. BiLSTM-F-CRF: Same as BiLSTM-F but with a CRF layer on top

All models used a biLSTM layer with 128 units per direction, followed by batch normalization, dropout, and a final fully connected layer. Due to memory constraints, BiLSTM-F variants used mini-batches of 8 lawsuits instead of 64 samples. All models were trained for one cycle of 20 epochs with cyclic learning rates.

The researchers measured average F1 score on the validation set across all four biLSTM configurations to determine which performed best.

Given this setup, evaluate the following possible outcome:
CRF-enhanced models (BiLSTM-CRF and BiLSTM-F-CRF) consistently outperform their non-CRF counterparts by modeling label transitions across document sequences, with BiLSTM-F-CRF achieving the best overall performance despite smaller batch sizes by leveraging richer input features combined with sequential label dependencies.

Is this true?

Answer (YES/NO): NO